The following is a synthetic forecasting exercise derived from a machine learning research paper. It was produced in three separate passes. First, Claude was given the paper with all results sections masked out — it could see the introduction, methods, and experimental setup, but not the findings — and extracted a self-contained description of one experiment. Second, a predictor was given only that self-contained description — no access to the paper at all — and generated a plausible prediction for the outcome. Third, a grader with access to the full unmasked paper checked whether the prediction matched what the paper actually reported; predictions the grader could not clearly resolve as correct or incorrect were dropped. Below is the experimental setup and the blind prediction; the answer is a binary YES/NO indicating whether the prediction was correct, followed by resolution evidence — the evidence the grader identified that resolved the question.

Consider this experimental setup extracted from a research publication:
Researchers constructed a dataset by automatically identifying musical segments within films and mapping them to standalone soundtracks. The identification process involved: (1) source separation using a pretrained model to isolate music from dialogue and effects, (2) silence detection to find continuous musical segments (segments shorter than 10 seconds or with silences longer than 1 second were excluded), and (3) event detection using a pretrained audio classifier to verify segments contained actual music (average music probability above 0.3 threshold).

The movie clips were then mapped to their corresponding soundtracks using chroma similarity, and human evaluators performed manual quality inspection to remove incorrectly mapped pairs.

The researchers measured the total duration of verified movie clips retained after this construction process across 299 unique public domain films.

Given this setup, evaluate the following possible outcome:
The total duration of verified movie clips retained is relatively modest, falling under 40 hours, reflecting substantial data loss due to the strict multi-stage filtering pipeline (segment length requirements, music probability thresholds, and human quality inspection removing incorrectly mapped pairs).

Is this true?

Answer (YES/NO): YES